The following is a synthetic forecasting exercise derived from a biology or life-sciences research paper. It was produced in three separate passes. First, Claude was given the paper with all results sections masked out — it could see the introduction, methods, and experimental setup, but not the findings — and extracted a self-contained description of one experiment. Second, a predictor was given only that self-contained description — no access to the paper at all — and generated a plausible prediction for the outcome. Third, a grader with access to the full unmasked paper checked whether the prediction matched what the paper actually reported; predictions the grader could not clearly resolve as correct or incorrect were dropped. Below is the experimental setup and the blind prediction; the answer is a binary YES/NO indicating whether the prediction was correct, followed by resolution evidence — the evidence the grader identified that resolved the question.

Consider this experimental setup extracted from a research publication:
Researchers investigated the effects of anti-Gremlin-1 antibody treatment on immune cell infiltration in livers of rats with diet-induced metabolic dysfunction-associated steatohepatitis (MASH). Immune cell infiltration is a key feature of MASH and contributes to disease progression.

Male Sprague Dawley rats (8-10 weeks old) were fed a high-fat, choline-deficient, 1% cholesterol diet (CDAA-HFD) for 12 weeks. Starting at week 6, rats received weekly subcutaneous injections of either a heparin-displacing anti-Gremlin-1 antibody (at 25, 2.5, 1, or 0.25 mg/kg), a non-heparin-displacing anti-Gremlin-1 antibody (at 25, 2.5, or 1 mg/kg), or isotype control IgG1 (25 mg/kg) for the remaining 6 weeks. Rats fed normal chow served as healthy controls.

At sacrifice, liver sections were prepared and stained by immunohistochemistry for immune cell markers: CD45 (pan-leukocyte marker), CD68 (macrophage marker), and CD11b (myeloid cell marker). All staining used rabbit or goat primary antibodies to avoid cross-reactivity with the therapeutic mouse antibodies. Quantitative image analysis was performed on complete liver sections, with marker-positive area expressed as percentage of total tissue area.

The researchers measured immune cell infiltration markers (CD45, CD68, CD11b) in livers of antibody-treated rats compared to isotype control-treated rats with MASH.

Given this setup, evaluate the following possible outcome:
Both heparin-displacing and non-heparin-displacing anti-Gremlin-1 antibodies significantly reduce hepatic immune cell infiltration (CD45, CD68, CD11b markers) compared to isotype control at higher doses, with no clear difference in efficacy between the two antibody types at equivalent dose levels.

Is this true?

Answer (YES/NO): NO